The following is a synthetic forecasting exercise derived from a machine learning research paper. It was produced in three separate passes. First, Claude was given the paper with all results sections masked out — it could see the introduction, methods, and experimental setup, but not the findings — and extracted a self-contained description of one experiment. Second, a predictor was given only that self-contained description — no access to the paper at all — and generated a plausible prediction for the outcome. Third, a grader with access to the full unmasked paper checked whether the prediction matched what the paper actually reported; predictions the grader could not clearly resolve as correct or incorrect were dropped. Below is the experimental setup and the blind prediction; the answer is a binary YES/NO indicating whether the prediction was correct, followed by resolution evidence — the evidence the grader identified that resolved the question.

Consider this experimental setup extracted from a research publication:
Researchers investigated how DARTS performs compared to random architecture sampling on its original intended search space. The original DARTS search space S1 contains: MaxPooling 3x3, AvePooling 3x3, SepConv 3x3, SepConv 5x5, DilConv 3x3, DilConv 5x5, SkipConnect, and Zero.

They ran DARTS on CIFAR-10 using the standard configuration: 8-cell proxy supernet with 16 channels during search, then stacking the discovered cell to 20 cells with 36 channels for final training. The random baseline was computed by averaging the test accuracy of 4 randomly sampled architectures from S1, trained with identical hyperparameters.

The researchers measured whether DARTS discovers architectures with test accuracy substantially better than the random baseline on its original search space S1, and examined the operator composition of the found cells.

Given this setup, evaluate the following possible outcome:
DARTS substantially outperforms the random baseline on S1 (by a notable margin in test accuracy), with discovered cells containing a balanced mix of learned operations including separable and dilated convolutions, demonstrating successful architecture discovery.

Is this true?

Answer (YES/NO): NO